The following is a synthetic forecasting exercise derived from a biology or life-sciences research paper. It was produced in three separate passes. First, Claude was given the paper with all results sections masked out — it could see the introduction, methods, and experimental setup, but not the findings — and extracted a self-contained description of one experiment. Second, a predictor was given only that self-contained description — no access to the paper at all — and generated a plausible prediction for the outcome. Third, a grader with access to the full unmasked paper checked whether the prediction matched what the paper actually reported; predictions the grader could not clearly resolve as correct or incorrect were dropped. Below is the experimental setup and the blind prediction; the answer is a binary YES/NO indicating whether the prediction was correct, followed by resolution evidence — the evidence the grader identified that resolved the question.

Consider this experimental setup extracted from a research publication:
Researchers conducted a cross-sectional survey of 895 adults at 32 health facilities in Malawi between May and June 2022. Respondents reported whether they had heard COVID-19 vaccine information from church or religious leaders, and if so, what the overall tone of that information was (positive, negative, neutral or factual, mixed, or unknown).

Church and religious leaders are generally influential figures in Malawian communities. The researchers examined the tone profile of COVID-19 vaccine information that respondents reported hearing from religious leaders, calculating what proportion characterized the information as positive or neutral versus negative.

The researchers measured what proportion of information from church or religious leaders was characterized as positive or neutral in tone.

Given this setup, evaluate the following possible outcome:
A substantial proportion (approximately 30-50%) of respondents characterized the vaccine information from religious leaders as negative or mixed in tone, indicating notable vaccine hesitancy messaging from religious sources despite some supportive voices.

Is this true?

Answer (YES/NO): NO